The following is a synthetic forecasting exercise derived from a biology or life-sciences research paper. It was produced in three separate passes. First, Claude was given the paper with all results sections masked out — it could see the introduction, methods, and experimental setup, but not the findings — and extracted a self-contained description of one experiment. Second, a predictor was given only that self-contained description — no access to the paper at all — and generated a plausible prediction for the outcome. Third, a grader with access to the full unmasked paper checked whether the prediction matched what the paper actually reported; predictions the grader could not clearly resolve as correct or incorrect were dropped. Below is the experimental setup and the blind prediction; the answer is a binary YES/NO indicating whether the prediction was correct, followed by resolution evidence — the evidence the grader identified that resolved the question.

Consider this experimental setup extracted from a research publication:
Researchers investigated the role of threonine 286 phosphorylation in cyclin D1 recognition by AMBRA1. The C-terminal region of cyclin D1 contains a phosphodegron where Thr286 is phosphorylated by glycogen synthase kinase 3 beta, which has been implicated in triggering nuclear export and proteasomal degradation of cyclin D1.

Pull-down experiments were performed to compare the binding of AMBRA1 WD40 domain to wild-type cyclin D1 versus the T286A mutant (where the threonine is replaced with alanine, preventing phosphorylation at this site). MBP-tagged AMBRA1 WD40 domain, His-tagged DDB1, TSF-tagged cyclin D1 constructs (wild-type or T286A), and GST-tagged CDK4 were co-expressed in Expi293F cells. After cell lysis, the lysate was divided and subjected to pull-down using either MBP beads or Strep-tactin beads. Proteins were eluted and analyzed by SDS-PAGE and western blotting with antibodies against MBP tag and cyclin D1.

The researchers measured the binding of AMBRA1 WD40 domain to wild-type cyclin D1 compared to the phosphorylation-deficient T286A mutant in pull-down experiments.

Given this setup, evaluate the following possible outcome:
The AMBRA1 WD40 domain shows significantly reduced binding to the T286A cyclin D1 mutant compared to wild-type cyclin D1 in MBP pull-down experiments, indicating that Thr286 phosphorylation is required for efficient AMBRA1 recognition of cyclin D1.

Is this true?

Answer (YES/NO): YES